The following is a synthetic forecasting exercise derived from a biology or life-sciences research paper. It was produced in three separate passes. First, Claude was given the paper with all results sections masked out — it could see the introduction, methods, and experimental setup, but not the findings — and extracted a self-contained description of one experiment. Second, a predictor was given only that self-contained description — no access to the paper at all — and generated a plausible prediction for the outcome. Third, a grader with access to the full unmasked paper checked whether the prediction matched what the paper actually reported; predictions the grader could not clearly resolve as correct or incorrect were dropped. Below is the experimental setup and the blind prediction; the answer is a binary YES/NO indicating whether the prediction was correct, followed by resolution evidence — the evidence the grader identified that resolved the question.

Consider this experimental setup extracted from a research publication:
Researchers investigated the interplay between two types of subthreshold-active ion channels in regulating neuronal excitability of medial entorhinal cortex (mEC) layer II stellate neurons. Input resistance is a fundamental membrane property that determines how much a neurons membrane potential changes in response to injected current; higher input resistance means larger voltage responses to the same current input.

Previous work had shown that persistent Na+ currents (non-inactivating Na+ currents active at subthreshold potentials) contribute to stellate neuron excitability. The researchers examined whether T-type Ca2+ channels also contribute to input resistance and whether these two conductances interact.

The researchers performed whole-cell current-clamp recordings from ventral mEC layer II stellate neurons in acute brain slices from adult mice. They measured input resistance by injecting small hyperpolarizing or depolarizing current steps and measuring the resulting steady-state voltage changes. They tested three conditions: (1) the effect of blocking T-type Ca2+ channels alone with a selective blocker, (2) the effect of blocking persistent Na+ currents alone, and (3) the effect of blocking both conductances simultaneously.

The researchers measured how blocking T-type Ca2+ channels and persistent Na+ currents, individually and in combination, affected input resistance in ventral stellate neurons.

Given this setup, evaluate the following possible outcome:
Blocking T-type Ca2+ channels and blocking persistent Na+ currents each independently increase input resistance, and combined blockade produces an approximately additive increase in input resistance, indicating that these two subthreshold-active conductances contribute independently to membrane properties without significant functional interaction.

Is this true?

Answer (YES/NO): NO